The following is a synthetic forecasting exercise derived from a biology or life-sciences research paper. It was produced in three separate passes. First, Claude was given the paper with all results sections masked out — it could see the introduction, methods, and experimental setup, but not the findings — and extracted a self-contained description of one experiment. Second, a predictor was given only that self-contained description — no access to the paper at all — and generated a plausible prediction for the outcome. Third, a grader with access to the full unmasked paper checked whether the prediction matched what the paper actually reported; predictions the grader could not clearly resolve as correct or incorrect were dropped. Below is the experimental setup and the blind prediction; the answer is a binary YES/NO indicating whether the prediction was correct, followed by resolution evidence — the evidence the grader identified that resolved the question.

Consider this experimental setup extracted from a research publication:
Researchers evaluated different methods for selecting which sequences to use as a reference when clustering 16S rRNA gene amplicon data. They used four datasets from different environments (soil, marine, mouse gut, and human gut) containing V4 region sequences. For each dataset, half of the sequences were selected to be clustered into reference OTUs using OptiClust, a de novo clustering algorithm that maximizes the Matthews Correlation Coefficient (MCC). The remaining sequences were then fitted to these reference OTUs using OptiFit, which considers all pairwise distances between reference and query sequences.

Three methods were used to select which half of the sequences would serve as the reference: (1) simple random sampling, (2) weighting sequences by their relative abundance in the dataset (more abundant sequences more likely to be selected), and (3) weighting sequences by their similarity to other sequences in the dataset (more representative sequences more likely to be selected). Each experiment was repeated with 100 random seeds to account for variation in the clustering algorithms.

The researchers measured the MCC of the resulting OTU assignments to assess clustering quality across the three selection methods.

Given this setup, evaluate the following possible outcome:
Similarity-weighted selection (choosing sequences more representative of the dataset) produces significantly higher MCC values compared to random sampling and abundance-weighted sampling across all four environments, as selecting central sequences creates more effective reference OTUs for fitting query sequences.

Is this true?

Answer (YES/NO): NO